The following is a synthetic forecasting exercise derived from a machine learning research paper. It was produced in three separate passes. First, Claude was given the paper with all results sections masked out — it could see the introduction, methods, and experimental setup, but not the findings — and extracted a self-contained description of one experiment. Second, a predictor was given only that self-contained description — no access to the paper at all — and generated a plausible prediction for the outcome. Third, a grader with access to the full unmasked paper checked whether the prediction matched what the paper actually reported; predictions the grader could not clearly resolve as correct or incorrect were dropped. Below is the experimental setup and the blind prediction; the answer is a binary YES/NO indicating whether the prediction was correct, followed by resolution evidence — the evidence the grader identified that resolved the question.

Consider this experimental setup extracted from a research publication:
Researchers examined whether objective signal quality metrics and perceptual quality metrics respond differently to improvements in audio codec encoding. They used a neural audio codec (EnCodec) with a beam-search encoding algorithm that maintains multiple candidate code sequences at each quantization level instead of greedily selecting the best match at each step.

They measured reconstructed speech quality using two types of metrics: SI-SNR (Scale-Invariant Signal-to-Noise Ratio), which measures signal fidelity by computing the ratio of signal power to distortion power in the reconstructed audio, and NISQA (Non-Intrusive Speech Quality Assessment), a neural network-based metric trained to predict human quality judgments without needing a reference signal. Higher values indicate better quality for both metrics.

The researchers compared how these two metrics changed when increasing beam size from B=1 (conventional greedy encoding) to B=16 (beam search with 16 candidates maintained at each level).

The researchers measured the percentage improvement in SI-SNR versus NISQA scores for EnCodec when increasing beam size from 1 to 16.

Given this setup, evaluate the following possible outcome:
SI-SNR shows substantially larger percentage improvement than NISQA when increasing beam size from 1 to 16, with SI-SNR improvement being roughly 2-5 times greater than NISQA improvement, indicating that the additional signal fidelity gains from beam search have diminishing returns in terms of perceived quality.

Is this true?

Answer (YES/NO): YES